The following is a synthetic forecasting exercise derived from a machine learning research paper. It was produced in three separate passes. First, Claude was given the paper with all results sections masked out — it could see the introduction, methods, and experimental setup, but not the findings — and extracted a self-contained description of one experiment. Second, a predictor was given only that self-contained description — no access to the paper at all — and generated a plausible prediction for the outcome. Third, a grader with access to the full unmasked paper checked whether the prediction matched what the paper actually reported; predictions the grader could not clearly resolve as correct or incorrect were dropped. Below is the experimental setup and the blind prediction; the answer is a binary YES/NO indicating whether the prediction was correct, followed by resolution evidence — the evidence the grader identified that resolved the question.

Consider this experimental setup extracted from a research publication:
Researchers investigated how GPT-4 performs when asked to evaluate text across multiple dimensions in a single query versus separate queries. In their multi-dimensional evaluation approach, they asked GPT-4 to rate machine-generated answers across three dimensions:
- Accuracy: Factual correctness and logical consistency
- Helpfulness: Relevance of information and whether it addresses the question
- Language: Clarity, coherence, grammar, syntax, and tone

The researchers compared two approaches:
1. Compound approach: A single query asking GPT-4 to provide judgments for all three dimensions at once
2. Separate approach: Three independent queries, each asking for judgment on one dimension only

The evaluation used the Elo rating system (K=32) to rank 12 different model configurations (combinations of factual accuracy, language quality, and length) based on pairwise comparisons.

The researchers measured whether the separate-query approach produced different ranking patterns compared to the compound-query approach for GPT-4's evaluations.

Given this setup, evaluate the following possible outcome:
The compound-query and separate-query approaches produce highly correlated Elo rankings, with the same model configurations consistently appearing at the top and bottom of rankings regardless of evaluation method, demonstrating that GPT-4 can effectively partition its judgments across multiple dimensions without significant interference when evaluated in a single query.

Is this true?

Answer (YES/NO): NO